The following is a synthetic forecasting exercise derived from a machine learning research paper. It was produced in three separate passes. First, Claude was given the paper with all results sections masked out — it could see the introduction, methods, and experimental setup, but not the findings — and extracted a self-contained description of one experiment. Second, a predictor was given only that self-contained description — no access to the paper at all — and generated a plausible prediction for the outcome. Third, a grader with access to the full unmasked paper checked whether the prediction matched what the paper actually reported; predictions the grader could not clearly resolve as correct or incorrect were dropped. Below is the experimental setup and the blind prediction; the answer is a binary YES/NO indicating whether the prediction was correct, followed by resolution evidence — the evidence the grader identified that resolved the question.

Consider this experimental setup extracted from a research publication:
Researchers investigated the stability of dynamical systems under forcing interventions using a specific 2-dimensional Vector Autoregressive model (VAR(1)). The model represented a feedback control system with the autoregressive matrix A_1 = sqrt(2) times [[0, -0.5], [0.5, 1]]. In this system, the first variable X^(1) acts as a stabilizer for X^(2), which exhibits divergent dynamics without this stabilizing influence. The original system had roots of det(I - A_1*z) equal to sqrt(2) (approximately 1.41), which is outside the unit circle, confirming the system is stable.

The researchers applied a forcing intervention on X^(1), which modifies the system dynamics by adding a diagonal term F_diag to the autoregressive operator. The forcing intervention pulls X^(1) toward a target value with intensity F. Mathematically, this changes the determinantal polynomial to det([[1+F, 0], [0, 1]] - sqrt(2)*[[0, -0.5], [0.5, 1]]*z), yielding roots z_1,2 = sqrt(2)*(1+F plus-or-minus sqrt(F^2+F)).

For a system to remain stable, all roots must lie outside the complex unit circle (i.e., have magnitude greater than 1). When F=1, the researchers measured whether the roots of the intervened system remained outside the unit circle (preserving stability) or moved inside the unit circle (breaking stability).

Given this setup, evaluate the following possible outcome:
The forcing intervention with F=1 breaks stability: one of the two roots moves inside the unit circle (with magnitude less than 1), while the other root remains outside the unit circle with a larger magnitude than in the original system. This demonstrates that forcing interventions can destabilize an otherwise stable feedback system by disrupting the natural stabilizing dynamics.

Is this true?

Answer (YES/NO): YES